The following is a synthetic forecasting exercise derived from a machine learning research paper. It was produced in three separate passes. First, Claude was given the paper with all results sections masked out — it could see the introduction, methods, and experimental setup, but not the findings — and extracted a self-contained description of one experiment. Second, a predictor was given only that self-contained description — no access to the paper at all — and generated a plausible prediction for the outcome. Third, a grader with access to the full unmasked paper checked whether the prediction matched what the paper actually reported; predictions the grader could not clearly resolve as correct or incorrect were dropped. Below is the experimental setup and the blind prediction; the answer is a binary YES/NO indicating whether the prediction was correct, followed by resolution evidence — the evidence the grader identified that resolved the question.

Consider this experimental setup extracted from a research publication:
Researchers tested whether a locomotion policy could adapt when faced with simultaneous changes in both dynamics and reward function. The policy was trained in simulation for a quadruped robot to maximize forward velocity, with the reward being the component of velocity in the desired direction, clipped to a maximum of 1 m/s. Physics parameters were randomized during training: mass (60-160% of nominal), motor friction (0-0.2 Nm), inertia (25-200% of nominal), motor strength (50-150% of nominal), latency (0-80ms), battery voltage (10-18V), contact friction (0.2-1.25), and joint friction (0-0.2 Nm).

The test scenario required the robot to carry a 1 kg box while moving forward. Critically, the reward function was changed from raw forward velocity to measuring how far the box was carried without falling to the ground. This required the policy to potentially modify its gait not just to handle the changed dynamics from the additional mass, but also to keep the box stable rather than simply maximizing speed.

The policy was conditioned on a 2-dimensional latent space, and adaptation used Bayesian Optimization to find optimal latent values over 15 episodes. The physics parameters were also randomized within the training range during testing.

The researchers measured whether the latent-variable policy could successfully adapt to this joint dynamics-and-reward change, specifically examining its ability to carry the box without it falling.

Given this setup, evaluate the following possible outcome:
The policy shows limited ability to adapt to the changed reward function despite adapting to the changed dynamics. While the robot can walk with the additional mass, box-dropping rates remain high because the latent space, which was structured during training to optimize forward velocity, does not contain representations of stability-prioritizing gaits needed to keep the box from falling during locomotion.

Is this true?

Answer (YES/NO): NO